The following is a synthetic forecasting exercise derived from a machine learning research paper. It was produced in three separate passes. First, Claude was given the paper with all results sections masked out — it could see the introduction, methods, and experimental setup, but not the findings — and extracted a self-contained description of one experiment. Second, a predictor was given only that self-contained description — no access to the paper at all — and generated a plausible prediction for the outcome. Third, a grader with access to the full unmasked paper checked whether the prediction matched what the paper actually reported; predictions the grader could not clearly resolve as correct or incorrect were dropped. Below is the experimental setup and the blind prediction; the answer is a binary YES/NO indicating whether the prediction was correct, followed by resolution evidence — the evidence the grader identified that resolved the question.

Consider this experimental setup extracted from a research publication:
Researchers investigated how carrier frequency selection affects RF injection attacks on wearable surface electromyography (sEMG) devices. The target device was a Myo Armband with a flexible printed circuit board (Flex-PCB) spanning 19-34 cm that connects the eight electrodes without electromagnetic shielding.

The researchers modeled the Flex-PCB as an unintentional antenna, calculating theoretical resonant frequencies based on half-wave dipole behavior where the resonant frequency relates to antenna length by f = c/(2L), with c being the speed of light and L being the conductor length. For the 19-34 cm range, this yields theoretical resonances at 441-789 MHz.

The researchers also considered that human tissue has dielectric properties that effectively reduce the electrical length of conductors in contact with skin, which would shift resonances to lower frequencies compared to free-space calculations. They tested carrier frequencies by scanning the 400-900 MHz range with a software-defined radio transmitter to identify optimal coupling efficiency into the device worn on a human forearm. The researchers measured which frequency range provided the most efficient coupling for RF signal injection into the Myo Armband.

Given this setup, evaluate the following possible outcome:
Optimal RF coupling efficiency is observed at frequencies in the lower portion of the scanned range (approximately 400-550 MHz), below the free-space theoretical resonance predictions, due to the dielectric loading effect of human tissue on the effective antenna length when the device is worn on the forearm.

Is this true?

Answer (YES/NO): YES